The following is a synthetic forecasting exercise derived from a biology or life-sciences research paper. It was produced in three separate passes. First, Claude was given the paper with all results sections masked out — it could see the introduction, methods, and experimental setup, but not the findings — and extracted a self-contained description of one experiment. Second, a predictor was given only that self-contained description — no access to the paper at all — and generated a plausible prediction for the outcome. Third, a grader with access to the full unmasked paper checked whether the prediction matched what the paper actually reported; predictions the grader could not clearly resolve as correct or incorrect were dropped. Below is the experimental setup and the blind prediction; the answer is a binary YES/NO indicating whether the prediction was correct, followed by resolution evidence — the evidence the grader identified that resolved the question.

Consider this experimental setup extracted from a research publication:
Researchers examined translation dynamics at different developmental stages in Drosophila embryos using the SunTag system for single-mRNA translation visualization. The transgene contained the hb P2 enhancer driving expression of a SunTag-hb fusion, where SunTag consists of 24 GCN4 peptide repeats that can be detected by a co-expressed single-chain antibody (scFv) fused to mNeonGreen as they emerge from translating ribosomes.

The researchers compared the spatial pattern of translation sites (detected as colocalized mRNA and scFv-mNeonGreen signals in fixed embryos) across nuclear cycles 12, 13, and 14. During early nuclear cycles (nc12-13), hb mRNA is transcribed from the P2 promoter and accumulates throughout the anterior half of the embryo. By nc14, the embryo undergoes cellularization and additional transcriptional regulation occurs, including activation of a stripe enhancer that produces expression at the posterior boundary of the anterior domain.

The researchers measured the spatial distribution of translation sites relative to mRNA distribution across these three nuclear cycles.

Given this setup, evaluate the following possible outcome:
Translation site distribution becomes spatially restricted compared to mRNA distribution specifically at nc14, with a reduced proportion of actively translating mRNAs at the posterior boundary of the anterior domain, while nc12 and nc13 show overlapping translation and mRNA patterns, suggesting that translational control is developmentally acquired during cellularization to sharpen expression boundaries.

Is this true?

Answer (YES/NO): NO